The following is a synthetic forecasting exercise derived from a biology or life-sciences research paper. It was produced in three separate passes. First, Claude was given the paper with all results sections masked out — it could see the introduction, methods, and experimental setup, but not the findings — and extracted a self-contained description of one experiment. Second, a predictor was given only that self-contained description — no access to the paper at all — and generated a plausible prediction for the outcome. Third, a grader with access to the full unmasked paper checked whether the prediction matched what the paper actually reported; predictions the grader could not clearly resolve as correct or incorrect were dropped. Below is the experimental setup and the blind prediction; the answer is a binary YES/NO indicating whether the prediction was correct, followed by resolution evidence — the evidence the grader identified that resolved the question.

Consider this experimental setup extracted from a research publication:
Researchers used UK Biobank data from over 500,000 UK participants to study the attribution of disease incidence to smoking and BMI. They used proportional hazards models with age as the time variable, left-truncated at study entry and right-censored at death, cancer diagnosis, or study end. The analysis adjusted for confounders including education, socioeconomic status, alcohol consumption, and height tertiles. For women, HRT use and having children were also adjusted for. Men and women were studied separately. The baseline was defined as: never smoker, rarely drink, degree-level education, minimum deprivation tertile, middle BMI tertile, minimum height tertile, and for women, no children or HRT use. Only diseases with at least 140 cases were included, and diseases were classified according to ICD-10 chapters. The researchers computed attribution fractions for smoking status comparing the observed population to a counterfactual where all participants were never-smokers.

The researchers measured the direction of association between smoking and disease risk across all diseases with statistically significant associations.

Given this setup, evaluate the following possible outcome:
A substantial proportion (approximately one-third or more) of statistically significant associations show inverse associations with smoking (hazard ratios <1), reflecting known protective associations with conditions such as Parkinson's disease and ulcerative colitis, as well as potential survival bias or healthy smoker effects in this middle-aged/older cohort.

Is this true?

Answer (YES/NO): NO